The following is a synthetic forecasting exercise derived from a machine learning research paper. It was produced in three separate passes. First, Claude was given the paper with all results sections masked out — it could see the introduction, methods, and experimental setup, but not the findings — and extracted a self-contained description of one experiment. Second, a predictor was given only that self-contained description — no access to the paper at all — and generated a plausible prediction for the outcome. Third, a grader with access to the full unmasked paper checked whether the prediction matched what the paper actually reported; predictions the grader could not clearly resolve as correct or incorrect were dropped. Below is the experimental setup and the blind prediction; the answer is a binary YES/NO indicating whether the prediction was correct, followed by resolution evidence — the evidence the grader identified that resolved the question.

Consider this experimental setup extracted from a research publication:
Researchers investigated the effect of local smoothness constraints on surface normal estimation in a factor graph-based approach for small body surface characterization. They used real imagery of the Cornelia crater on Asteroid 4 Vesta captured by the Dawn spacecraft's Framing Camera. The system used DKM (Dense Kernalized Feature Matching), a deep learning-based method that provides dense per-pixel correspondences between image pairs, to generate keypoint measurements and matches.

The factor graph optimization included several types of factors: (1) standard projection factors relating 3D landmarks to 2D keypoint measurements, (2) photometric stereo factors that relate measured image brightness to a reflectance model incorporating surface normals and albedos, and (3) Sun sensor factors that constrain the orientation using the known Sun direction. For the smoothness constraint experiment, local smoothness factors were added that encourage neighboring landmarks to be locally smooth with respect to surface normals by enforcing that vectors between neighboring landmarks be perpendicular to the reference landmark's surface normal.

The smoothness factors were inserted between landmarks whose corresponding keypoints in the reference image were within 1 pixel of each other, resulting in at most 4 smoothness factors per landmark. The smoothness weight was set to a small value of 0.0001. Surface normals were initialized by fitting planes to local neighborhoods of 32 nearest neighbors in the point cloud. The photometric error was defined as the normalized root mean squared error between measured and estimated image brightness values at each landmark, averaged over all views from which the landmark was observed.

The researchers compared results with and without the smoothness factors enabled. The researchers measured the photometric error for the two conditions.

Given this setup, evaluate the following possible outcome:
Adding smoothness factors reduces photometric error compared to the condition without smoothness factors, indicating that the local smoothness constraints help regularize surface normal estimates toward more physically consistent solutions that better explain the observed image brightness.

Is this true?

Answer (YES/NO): YES